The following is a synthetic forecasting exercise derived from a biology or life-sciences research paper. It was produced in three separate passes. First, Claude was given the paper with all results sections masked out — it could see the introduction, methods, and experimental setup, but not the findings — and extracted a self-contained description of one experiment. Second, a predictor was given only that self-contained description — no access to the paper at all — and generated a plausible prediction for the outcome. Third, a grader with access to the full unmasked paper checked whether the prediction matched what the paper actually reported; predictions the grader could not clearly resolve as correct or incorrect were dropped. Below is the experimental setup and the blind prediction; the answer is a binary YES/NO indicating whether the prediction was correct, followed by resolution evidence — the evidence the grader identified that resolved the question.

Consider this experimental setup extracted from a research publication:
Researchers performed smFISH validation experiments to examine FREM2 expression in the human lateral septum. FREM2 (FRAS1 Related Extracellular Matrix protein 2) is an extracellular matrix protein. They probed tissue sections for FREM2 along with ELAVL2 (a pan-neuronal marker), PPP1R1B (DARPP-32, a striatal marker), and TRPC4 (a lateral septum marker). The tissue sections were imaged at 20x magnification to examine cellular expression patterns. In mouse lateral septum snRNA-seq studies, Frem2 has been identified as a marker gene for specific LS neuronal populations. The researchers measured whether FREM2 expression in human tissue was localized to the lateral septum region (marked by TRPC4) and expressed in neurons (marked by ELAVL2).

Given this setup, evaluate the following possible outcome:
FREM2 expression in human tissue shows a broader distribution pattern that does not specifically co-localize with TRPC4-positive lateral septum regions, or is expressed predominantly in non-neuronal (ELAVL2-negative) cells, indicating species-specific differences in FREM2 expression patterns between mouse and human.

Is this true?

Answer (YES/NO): NO